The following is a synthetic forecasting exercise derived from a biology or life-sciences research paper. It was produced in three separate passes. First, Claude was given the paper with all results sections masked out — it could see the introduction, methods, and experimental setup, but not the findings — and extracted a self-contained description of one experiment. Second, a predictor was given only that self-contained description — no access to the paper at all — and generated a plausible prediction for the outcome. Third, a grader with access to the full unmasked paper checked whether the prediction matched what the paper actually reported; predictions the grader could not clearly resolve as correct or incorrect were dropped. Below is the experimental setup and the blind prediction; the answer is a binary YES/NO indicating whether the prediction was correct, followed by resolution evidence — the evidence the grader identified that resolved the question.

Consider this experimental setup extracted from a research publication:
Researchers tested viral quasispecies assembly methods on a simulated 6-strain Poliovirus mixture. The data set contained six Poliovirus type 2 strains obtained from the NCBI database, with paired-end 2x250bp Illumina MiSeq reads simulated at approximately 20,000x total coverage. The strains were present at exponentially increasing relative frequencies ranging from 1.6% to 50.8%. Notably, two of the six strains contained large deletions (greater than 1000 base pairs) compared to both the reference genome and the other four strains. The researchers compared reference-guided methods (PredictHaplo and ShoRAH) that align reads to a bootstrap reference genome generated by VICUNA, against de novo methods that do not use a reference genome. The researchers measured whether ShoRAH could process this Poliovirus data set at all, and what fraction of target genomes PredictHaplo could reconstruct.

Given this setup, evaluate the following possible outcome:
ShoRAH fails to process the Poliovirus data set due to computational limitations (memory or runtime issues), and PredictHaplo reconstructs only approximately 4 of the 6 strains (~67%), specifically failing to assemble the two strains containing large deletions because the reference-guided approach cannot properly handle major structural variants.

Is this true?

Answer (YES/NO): NO